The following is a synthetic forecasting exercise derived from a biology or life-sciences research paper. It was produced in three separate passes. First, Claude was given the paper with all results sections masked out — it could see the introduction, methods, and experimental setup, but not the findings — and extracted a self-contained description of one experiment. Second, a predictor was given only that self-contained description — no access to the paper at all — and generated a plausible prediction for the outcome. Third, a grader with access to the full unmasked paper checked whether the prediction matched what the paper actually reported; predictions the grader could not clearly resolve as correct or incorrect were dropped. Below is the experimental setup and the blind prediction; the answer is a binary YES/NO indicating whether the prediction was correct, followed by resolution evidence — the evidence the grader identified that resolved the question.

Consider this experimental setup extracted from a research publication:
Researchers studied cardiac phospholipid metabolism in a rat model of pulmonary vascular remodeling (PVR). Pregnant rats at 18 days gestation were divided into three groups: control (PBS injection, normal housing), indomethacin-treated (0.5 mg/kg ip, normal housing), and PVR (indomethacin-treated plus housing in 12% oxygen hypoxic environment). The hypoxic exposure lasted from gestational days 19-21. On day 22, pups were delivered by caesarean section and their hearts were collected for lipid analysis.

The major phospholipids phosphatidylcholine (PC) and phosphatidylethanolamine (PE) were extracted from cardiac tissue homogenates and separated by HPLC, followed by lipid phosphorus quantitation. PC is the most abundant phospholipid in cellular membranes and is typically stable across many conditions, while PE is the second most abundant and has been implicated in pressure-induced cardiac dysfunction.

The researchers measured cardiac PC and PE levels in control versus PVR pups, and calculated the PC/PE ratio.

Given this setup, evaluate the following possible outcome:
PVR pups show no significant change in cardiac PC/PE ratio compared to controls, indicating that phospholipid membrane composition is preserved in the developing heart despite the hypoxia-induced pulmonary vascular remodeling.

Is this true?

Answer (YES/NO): NO